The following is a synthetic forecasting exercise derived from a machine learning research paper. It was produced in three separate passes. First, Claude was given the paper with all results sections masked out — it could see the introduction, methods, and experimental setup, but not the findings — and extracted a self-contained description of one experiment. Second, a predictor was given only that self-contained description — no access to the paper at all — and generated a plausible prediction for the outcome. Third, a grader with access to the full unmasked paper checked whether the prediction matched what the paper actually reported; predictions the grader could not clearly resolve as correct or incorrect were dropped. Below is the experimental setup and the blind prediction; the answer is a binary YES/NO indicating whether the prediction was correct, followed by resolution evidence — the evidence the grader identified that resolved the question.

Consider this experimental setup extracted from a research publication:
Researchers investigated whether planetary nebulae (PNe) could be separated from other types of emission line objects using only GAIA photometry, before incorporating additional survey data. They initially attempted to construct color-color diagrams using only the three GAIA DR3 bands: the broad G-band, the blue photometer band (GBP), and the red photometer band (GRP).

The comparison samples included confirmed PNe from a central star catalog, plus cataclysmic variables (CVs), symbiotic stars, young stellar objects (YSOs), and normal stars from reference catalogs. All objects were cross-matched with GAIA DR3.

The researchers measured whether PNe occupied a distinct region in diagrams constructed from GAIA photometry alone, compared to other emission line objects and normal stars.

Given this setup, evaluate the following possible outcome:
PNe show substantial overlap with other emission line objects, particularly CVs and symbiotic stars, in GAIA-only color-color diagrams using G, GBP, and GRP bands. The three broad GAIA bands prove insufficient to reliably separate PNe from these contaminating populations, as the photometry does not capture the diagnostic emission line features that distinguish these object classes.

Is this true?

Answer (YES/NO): YES